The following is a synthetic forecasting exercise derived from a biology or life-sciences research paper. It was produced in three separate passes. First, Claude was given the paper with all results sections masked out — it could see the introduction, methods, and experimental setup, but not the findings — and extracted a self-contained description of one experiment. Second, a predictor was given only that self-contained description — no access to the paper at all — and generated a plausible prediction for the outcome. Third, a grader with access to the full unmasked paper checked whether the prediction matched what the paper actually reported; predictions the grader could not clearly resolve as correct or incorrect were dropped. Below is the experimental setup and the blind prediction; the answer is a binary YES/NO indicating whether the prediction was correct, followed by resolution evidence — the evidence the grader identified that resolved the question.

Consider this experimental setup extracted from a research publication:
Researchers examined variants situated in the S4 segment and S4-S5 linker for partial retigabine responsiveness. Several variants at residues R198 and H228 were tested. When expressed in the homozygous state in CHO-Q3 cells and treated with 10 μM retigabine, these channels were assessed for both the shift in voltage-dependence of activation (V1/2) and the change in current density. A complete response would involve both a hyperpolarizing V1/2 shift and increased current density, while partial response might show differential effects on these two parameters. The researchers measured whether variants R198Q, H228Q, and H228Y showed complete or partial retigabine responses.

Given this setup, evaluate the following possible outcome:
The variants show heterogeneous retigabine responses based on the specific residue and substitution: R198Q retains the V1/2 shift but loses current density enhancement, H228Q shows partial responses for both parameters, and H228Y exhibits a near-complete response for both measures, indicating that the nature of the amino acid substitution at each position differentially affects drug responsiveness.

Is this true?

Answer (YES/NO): NO